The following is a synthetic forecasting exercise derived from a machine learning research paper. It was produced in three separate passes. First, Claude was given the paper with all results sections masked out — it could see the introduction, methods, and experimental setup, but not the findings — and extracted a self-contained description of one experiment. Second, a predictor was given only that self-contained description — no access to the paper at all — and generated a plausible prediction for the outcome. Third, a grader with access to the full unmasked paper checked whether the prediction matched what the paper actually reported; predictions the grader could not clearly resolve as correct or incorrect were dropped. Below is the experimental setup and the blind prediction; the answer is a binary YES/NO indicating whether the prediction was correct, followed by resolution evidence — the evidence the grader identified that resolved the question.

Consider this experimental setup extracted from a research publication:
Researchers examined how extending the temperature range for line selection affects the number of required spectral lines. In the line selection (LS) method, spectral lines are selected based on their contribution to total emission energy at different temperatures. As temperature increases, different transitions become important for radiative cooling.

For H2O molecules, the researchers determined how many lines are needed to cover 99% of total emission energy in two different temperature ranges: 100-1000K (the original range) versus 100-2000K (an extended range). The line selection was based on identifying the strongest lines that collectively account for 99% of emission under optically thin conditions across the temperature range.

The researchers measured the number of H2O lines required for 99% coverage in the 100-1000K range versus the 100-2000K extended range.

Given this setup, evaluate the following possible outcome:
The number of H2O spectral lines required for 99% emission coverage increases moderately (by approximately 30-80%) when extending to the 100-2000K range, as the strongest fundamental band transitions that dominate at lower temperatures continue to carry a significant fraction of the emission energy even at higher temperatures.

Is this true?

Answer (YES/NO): NO